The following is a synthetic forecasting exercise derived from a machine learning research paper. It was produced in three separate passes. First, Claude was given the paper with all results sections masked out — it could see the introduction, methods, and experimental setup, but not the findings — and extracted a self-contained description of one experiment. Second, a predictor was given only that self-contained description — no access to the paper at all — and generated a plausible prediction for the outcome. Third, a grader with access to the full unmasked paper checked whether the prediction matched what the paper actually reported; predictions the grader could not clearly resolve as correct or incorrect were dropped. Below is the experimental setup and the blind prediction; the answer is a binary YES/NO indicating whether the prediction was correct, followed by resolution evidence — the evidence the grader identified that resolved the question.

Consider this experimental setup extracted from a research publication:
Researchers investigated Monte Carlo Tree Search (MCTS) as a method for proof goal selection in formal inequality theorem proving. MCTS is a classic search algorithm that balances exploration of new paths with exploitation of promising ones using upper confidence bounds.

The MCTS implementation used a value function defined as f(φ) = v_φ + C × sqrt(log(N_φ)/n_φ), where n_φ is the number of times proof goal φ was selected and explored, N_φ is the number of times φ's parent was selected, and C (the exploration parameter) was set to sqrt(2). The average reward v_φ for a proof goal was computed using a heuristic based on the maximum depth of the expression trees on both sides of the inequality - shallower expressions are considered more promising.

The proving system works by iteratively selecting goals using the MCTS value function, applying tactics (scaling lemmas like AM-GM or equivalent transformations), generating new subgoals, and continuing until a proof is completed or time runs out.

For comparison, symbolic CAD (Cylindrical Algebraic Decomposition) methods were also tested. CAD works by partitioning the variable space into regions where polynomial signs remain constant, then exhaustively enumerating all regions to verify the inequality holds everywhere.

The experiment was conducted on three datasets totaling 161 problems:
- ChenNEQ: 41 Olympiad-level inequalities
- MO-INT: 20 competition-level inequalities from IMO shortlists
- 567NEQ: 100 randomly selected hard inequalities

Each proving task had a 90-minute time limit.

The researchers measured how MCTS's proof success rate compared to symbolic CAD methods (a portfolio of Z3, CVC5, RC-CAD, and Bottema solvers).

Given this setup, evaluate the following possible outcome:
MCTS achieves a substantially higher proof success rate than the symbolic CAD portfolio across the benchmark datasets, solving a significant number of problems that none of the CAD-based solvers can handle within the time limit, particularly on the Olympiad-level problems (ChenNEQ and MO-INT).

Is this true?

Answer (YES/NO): NO